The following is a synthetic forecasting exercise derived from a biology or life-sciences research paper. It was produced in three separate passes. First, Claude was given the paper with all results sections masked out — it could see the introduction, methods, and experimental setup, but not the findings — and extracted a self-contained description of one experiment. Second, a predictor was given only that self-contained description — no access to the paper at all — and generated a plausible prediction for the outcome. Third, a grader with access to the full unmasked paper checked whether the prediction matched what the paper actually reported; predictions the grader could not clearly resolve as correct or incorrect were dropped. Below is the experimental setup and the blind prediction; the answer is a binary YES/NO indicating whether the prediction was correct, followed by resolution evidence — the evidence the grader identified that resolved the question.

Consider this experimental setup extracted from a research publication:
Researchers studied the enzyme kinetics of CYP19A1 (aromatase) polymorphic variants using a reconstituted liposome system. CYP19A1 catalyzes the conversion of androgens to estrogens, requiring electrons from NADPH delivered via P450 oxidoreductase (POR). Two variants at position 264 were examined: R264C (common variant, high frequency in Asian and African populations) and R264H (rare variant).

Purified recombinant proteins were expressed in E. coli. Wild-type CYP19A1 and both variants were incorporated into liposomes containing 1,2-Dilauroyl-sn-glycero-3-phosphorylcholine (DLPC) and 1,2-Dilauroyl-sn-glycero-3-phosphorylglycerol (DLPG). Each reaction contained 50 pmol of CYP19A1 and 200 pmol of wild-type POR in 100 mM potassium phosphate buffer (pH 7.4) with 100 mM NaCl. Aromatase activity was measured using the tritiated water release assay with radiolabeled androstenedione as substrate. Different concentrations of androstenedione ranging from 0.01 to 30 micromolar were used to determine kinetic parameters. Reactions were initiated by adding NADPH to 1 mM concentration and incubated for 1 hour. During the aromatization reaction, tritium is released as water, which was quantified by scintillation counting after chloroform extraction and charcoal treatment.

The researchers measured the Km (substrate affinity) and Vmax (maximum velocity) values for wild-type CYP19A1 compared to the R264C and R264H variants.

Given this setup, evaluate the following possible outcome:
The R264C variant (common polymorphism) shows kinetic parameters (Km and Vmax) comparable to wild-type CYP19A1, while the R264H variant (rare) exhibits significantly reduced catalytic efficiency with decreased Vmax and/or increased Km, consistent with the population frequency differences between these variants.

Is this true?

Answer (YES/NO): NO